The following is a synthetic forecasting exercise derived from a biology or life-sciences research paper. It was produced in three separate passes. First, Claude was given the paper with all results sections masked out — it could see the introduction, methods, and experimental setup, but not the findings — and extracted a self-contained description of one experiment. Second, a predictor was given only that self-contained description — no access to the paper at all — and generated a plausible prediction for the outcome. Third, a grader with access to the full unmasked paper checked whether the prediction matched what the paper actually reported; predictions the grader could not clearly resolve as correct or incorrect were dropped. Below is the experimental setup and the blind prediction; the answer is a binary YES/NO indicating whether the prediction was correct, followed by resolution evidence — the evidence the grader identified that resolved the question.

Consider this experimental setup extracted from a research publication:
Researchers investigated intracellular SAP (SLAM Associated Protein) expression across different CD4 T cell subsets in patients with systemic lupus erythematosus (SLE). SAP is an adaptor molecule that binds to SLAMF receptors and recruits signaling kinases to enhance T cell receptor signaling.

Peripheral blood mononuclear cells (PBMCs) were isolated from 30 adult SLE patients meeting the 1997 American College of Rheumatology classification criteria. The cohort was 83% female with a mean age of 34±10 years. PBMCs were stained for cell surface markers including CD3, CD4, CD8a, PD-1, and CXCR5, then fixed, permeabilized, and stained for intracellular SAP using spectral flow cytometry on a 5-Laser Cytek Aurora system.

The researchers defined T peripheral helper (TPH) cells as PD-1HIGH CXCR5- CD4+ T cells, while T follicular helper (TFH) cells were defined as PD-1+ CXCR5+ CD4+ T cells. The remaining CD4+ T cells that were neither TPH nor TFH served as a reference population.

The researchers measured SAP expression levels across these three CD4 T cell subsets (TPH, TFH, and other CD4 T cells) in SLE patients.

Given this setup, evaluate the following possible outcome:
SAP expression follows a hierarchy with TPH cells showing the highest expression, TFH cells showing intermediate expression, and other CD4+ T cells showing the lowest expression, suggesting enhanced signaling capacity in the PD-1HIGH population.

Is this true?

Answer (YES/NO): NO